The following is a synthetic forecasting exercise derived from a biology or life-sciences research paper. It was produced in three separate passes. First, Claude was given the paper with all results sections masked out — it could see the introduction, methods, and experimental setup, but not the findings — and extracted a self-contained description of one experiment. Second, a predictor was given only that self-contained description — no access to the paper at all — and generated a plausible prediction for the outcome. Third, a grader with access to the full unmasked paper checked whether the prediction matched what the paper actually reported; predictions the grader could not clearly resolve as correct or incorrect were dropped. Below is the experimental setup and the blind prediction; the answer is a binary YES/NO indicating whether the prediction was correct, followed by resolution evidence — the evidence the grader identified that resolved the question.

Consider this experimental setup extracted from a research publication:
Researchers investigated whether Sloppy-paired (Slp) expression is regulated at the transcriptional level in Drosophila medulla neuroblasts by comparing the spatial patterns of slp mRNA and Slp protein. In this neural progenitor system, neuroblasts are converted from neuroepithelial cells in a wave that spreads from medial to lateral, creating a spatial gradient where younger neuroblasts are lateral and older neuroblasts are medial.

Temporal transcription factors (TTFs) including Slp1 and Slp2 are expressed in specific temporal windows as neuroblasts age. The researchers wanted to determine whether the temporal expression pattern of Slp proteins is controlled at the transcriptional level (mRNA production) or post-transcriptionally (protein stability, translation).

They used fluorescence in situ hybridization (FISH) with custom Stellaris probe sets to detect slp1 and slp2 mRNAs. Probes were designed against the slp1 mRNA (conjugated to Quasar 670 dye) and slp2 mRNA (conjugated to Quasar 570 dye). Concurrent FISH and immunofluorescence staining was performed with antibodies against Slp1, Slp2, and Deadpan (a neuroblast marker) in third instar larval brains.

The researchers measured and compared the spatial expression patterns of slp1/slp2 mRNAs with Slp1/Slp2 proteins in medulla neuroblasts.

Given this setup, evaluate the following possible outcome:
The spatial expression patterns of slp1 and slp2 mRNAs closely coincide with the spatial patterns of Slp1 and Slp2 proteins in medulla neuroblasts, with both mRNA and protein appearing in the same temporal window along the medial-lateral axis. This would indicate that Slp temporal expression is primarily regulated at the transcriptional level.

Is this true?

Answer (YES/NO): YES